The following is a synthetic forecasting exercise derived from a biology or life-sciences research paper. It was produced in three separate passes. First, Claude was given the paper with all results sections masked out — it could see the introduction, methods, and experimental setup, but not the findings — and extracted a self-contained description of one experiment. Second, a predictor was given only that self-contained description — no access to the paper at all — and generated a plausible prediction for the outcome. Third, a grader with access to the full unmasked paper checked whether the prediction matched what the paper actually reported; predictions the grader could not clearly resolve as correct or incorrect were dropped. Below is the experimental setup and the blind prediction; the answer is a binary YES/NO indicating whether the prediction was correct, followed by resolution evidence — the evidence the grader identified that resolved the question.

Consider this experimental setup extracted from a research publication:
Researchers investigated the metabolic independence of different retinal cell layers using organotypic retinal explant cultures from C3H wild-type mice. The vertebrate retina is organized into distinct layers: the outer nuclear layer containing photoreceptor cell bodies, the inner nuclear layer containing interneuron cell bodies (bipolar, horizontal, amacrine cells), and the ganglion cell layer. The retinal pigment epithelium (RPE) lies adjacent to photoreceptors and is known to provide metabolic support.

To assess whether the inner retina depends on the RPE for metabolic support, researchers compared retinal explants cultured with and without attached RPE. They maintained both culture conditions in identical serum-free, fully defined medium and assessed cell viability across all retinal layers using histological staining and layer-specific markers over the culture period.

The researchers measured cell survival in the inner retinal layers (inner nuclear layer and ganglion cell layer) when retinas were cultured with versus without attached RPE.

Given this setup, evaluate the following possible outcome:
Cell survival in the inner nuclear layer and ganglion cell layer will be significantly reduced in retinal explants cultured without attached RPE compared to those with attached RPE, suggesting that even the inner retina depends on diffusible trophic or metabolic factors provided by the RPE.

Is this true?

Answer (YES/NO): NO